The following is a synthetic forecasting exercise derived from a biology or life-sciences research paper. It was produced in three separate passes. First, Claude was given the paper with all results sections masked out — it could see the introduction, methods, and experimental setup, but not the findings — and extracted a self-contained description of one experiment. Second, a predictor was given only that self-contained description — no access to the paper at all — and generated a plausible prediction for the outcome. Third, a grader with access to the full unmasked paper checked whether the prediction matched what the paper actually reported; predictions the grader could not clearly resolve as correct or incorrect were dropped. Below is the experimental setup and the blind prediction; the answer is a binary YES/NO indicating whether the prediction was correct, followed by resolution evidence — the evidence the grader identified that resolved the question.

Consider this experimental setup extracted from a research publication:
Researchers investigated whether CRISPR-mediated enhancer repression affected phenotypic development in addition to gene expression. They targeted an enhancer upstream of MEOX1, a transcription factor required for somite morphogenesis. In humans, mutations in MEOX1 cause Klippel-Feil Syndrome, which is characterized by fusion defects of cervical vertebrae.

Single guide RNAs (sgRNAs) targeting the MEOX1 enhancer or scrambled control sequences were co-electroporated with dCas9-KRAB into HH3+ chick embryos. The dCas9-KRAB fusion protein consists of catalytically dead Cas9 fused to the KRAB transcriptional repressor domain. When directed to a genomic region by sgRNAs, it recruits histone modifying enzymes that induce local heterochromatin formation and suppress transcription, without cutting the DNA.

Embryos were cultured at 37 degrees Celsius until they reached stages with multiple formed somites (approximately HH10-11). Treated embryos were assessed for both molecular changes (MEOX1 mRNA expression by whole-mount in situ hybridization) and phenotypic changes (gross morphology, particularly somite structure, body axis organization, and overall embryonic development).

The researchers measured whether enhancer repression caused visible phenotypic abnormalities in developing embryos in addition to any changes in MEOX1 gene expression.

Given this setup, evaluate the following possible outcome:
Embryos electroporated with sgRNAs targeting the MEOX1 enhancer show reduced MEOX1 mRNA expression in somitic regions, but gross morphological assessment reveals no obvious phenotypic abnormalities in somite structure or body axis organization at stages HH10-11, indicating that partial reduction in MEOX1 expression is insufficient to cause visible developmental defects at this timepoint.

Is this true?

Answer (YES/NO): NO